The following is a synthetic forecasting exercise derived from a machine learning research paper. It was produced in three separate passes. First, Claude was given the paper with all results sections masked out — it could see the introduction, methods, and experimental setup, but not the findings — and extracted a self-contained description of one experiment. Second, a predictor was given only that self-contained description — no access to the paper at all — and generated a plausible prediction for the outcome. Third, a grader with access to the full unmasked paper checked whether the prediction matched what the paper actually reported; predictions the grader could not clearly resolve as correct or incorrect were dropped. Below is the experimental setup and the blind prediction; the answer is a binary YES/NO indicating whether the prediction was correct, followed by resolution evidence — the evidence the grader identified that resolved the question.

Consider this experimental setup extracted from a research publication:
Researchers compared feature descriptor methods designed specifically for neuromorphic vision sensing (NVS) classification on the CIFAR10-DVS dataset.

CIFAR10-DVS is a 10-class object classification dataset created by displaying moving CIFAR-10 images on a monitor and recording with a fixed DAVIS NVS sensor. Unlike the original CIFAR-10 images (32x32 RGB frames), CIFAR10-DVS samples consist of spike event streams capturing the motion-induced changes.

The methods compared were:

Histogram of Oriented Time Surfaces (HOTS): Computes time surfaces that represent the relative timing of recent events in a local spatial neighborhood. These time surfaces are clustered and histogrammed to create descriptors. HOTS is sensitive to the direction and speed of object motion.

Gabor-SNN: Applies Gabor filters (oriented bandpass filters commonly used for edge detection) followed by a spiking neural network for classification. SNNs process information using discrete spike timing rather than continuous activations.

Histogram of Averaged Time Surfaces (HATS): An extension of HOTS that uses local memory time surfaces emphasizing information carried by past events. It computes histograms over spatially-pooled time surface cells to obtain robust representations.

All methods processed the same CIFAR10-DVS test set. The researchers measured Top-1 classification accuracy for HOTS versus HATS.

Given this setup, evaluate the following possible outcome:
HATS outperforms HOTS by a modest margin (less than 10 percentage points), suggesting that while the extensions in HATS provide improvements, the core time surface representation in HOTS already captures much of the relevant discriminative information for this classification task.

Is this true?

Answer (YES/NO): NO